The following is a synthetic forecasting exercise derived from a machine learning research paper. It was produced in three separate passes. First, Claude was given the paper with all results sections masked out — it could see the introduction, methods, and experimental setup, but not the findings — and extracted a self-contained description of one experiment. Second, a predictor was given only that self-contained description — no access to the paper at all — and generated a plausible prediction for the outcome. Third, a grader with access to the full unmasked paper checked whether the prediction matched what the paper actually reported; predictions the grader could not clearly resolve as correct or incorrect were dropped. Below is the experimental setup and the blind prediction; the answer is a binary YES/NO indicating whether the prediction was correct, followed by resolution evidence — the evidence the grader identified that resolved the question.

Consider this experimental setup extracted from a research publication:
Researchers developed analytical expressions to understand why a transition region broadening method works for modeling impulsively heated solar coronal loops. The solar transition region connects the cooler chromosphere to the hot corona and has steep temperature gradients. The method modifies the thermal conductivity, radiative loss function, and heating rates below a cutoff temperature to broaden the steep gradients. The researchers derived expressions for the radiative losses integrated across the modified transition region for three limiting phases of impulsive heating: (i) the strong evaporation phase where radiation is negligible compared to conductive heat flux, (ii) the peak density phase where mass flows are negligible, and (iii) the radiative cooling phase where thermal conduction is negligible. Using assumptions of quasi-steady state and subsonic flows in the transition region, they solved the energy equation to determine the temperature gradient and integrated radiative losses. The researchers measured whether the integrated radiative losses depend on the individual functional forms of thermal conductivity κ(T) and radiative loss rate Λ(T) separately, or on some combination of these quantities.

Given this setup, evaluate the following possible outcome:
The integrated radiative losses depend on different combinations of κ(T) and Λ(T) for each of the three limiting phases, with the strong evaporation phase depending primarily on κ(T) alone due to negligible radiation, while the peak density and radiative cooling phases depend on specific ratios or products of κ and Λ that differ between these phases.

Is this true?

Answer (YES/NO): NO